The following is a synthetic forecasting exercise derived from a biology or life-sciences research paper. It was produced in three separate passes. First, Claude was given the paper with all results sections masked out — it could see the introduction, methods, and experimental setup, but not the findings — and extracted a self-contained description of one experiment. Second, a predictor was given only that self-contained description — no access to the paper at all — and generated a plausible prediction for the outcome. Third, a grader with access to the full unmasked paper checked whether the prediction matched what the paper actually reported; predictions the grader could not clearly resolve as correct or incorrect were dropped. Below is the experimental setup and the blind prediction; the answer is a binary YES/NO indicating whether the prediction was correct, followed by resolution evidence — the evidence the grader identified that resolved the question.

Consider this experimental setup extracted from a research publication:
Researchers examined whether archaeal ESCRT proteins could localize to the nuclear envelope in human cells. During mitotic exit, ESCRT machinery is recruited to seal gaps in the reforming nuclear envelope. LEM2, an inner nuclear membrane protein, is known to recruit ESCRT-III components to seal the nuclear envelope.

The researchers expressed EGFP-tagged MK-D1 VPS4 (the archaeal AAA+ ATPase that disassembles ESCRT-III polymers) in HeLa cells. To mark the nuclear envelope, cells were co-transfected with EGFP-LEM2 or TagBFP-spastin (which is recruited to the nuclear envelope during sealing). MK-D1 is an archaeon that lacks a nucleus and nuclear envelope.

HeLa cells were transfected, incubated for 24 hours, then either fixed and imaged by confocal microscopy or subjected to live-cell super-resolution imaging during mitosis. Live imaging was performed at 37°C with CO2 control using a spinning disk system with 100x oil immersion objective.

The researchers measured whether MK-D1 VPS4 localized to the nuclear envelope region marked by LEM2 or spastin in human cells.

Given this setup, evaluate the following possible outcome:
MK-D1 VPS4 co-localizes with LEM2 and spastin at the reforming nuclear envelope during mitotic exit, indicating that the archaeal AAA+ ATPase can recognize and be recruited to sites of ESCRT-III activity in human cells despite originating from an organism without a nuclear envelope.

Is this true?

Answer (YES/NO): YES